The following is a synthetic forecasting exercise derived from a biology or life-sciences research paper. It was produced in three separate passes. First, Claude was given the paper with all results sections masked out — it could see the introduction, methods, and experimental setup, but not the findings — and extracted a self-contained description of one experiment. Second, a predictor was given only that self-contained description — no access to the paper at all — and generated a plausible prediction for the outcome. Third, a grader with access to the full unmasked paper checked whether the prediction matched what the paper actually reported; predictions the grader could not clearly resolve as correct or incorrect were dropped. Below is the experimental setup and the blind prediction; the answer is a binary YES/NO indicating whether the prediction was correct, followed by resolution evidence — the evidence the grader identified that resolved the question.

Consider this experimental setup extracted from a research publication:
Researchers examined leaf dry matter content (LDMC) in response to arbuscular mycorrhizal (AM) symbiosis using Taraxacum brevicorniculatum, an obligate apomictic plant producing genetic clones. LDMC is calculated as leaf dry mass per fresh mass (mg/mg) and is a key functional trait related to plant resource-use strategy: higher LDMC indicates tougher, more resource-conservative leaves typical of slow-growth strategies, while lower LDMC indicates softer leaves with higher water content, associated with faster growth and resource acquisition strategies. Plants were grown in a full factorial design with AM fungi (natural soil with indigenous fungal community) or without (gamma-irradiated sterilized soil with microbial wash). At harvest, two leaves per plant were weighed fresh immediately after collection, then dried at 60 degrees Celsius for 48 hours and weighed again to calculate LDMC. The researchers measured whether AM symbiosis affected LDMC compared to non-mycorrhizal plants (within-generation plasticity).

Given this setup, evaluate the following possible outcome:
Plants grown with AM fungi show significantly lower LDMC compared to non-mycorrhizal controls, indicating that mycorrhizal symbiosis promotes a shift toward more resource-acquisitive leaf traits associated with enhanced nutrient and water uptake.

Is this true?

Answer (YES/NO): NO